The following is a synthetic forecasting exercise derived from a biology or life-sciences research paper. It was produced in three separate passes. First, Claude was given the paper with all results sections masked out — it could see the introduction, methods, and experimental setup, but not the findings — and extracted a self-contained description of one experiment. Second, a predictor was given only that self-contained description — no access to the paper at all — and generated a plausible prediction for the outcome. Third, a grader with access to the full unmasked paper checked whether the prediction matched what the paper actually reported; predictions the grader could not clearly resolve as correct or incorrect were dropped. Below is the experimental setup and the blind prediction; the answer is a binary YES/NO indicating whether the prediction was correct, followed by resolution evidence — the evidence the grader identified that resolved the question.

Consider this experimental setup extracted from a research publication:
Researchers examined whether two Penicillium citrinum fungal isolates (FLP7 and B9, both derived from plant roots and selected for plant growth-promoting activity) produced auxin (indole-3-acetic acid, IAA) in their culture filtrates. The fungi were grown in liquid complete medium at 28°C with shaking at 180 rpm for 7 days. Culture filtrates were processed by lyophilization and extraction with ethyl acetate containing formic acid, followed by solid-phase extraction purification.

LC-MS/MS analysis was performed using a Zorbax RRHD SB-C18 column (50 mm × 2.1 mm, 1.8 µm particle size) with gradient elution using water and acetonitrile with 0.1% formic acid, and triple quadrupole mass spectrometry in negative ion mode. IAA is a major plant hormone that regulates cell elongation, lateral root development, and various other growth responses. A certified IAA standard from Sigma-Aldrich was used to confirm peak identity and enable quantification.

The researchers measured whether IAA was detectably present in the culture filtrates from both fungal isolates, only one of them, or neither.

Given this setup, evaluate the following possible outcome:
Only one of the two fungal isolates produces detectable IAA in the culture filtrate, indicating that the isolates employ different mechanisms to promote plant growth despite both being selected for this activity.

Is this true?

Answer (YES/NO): NO